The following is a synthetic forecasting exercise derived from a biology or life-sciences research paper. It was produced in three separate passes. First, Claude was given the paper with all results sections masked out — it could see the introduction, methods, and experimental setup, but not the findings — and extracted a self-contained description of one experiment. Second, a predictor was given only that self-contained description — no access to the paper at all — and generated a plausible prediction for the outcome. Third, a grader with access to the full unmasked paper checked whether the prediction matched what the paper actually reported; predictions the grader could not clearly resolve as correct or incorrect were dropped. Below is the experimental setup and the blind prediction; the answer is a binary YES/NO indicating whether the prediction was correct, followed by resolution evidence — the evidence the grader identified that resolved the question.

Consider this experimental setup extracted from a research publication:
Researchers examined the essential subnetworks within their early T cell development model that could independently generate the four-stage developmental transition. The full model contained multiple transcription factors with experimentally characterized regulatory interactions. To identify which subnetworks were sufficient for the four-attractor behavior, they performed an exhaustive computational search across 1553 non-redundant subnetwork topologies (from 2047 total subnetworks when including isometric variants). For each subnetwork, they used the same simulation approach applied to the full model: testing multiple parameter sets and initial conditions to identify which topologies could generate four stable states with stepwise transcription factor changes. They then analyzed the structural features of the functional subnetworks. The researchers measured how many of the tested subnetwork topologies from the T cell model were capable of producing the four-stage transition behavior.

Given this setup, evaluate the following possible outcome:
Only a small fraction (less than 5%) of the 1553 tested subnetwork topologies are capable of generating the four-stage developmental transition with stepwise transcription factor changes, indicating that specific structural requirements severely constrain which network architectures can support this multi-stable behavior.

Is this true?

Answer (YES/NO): NO